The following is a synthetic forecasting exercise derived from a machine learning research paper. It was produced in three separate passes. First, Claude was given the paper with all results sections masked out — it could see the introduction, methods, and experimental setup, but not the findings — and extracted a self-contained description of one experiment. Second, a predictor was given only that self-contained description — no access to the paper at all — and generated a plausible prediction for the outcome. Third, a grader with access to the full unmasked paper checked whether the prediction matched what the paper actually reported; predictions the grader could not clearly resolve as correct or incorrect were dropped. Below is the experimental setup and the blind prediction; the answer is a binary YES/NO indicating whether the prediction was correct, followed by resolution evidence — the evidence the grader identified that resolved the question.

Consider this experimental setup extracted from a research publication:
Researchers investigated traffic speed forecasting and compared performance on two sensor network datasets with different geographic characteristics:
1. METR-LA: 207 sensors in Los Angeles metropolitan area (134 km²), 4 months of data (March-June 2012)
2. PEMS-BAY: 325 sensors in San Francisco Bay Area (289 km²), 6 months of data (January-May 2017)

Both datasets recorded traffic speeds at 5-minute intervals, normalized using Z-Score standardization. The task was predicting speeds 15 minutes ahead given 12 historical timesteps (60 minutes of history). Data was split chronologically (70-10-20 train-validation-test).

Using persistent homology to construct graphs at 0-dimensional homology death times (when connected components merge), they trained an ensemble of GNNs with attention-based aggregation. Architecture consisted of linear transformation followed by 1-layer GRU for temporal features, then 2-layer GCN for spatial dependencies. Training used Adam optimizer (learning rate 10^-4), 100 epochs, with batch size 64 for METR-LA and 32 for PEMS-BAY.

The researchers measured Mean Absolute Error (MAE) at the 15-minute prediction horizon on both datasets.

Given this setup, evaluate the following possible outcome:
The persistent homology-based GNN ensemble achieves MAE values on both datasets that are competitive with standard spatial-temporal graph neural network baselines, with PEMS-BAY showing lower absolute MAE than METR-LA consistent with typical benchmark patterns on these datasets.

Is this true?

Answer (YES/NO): YES